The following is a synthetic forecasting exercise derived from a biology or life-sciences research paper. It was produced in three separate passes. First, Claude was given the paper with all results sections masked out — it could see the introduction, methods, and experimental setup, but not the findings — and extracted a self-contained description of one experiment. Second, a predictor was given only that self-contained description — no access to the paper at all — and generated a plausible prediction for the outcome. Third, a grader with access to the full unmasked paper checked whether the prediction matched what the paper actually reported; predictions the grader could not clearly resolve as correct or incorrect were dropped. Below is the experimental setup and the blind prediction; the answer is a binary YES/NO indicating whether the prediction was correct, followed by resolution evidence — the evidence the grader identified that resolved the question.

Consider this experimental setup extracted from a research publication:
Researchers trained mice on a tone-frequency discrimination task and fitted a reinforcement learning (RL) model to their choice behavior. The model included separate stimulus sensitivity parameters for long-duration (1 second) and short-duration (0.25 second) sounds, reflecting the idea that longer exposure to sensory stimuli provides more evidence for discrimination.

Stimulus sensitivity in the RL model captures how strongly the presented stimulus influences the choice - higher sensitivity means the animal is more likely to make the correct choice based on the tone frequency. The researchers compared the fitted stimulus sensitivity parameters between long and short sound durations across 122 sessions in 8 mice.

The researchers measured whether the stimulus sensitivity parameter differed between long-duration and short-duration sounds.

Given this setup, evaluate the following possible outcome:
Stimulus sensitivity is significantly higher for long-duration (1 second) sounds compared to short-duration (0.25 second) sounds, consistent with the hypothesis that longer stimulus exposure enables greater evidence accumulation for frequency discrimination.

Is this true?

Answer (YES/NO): NO